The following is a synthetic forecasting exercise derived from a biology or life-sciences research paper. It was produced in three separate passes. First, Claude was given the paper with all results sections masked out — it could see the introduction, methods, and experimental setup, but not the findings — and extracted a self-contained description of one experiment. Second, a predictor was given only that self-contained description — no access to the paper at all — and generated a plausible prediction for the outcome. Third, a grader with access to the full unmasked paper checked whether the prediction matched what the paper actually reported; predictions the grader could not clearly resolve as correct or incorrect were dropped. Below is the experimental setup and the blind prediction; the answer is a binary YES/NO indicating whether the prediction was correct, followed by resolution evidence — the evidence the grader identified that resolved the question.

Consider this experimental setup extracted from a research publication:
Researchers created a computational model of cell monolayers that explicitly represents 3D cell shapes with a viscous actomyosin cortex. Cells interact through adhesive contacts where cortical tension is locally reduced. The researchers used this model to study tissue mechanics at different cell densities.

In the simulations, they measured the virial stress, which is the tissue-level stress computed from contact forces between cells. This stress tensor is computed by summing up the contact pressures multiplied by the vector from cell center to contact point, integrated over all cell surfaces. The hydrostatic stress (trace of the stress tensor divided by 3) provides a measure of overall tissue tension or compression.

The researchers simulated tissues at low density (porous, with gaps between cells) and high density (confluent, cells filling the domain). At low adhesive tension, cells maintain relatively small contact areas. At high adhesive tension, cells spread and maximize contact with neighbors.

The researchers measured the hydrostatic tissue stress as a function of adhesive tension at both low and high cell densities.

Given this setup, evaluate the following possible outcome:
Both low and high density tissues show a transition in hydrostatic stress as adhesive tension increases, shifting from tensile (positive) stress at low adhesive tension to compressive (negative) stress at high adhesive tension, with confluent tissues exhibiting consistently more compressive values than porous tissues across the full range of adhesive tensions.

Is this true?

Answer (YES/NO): NO